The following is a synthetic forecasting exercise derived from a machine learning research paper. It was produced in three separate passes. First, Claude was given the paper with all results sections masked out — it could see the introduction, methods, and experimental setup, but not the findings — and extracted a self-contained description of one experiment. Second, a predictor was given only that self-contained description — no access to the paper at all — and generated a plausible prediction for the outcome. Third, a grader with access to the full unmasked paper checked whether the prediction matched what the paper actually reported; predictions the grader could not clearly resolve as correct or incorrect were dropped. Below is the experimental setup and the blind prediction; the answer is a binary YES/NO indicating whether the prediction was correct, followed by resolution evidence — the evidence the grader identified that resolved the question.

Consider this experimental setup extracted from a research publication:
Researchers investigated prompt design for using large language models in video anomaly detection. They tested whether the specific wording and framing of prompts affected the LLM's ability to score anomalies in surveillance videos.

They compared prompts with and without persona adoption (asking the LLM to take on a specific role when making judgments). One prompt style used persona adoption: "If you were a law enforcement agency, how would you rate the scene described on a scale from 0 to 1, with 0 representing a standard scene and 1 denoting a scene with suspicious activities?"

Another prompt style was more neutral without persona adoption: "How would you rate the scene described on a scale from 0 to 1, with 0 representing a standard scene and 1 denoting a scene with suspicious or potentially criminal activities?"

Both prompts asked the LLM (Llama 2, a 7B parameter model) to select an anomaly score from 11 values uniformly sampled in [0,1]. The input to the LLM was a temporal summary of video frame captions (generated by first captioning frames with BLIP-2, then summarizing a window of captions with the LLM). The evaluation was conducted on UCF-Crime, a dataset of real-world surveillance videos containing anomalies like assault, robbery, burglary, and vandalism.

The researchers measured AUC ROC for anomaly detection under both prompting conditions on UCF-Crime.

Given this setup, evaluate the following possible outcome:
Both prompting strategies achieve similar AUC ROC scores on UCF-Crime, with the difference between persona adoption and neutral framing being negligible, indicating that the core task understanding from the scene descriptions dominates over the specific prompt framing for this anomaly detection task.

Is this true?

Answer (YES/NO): NO